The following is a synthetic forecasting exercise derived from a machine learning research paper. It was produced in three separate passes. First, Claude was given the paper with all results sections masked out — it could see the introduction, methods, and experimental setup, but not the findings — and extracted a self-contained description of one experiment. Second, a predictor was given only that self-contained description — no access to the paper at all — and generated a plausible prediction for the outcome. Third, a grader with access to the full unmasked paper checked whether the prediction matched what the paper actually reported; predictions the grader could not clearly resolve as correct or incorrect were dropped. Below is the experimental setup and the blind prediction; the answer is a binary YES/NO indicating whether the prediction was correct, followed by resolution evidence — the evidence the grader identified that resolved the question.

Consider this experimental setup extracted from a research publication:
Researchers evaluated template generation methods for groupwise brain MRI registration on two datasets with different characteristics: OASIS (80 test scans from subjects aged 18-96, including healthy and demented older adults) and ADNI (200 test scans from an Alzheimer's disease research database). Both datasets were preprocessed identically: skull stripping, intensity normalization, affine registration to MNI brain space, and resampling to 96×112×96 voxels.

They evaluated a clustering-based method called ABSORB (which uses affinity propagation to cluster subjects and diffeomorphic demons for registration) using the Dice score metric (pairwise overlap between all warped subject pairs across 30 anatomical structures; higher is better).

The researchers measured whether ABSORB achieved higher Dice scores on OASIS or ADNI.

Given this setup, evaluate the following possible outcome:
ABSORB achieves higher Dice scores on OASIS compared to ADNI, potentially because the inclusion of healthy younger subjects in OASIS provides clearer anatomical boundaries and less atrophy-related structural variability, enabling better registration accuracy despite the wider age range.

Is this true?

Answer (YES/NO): NO